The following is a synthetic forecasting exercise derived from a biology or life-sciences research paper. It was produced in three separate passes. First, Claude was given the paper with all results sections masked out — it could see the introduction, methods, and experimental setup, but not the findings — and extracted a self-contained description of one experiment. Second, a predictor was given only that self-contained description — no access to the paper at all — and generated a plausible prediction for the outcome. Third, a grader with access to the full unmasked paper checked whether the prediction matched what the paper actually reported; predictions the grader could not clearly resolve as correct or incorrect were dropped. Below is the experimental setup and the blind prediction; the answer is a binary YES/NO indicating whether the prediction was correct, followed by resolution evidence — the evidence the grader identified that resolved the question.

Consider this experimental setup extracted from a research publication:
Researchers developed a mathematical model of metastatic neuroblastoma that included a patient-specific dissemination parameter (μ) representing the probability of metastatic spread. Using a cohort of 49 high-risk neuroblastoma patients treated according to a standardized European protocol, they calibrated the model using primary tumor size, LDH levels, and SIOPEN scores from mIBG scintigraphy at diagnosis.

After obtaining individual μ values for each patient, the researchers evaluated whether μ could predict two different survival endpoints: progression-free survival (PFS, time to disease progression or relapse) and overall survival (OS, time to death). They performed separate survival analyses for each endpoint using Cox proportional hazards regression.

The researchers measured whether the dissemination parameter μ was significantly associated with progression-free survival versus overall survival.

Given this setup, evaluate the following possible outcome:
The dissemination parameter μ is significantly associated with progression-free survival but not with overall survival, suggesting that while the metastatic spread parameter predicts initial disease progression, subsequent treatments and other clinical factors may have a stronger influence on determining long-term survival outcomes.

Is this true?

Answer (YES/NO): NO